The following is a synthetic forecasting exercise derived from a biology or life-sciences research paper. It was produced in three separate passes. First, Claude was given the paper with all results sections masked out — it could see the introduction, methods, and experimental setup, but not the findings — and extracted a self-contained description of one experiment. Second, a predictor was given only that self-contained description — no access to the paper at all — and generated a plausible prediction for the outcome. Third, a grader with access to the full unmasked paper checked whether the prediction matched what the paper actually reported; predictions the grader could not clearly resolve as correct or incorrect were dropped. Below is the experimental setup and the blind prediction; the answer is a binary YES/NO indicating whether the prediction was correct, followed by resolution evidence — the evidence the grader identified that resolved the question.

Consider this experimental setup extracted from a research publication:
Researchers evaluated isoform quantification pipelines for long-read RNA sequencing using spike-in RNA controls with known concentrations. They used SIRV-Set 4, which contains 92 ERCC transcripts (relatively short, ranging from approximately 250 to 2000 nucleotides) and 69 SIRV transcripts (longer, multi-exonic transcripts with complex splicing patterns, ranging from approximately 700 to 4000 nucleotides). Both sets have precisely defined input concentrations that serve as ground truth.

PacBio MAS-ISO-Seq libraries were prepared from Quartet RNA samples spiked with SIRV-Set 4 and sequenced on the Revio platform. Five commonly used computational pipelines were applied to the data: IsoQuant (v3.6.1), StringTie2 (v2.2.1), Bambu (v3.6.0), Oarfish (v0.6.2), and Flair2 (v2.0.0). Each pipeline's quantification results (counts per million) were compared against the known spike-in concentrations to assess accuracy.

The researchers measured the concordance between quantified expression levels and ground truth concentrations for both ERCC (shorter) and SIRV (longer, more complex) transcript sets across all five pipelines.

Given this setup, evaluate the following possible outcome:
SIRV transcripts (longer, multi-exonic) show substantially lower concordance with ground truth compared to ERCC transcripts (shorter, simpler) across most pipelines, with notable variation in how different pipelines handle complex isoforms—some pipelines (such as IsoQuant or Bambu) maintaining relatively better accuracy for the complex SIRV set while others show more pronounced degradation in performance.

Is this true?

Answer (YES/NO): NO